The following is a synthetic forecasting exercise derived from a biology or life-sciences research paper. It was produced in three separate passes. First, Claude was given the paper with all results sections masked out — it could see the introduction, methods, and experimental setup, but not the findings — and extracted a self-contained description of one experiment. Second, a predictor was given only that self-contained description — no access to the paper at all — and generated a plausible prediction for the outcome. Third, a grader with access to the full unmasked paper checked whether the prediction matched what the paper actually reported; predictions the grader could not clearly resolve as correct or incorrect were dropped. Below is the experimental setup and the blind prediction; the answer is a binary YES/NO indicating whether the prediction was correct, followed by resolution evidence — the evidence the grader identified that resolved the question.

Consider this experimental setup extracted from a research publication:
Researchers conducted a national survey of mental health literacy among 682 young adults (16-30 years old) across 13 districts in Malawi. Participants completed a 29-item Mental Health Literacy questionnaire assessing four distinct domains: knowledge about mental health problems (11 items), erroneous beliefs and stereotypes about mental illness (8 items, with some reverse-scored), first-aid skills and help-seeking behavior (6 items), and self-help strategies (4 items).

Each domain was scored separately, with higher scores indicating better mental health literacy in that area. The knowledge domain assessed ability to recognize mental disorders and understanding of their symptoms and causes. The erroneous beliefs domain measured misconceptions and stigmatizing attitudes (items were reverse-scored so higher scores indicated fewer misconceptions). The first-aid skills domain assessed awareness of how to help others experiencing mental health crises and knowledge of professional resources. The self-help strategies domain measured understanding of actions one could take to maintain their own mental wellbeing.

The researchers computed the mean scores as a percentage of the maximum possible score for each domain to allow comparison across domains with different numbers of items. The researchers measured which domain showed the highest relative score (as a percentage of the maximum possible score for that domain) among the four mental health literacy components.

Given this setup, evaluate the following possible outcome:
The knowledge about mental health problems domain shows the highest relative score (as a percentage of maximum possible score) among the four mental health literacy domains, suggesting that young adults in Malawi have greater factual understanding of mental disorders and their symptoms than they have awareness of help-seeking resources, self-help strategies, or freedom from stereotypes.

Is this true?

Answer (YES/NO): NO